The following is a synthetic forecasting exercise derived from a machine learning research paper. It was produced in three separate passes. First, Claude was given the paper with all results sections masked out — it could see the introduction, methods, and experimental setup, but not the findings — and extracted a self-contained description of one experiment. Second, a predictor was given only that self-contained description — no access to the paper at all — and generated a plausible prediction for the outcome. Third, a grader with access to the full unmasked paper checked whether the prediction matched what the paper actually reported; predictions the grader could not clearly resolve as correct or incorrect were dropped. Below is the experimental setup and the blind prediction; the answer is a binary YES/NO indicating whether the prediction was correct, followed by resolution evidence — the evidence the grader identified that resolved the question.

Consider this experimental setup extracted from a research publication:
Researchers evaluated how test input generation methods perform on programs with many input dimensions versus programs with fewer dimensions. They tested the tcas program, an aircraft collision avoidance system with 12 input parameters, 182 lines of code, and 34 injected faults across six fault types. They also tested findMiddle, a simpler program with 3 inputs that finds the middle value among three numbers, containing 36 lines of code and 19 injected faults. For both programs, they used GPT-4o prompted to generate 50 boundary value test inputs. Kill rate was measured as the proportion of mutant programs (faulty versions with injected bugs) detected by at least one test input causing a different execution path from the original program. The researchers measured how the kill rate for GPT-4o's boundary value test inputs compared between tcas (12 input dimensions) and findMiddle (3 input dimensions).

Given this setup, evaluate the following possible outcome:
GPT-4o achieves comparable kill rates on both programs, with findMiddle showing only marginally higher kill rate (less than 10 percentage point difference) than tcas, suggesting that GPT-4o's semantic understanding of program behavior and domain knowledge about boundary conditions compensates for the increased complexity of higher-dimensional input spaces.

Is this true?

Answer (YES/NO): NO